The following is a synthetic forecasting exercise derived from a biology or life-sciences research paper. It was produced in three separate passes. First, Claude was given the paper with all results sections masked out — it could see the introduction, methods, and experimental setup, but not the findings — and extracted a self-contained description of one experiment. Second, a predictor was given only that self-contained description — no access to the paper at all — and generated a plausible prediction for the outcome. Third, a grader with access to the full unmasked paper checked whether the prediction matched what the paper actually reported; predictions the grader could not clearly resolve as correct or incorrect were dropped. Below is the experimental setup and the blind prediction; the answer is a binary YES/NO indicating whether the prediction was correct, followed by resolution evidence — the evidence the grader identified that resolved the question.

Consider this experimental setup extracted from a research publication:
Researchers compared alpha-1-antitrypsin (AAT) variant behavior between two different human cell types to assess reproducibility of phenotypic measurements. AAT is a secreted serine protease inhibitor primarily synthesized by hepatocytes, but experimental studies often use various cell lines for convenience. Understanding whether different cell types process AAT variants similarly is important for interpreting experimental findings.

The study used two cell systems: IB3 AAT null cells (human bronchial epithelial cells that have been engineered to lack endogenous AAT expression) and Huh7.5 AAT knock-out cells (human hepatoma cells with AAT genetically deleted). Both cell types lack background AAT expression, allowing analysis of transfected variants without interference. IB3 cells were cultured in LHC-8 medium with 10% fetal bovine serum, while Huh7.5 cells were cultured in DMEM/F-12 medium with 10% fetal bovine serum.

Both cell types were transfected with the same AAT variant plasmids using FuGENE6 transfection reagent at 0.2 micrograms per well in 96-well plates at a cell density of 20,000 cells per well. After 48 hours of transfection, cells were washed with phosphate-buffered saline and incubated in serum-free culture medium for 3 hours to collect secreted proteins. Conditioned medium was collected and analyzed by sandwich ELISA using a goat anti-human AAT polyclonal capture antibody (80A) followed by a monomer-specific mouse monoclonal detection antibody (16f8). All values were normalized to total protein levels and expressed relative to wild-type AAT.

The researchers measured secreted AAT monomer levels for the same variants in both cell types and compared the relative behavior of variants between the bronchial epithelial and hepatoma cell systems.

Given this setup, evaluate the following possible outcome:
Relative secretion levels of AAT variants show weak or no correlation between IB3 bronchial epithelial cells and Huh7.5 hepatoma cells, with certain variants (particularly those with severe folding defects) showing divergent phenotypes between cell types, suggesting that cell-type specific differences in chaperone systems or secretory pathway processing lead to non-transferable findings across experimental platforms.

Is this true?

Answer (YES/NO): NO